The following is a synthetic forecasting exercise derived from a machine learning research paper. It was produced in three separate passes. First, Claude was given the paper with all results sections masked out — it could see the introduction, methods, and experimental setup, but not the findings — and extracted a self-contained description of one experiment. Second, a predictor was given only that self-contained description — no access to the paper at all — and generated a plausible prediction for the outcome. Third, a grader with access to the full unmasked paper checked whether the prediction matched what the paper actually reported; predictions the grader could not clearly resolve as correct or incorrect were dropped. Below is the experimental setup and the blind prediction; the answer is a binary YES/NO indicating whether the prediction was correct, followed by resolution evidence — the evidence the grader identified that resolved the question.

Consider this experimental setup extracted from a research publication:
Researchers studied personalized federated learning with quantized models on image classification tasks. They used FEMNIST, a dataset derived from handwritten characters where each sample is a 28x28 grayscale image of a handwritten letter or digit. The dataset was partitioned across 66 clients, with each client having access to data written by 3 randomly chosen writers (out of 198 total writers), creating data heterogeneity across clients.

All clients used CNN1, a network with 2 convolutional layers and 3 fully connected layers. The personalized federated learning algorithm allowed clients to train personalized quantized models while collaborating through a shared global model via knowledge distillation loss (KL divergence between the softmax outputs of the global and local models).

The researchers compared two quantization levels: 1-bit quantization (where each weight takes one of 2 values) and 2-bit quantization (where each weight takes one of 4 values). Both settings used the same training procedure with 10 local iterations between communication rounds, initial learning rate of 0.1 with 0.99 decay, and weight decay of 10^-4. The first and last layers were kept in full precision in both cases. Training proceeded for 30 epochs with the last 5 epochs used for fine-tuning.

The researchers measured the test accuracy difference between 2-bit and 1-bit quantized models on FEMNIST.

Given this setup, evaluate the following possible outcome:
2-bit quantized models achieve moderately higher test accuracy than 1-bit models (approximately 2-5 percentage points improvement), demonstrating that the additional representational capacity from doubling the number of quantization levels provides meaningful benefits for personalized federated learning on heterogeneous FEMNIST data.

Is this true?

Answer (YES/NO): NO